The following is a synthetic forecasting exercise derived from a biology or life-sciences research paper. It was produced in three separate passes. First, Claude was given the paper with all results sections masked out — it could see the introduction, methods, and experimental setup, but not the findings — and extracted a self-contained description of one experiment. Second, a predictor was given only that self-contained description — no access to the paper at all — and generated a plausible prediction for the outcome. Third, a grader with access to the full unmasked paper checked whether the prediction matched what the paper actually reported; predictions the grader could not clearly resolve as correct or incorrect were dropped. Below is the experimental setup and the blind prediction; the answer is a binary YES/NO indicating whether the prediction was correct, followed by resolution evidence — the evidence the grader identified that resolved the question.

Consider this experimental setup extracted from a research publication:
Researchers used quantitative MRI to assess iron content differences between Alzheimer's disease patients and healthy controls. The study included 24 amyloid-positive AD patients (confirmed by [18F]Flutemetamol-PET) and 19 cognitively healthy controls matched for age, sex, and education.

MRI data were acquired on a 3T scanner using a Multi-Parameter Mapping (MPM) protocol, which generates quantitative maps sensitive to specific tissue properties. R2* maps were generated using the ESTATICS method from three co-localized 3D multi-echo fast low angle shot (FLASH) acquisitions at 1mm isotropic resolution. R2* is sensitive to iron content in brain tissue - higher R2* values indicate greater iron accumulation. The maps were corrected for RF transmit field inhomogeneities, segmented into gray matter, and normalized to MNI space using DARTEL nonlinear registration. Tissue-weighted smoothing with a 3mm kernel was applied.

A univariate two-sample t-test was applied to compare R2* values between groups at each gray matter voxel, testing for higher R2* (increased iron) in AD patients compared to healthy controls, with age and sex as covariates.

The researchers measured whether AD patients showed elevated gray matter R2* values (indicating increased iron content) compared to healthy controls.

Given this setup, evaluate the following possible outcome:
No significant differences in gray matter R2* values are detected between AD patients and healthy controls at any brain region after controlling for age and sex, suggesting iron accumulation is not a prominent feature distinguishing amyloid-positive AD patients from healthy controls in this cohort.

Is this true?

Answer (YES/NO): YES